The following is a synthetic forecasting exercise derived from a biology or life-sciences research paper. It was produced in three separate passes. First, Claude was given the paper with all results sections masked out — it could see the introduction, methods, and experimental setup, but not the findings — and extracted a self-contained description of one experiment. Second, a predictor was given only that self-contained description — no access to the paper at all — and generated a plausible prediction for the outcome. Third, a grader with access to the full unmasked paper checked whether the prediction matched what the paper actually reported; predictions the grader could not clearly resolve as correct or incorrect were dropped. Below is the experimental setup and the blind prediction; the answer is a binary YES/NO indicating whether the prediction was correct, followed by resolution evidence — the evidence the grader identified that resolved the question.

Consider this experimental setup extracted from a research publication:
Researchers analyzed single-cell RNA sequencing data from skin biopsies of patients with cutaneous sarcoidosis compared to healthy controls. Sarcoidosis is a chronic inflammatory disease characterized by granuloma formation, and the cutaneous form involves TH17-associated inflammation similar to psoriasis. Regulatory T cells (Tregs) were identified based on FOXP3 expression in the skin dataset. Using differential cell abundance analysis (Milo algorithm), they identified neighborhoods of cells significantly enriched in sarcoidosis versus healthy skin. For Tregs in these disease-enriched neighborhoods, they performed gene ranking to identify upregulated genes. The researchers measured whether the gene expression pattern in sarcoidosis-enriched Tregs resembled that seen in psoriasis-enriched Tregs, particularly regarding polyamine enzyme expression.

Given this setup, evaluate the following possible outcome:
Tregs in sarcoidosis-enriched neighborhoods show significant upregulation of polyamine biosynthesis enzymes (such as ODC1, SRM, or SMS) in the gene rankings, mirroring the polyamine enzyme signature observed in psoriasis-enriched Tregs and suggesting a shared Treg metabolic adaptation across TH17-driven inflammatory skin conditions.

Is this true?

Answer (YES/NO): NO